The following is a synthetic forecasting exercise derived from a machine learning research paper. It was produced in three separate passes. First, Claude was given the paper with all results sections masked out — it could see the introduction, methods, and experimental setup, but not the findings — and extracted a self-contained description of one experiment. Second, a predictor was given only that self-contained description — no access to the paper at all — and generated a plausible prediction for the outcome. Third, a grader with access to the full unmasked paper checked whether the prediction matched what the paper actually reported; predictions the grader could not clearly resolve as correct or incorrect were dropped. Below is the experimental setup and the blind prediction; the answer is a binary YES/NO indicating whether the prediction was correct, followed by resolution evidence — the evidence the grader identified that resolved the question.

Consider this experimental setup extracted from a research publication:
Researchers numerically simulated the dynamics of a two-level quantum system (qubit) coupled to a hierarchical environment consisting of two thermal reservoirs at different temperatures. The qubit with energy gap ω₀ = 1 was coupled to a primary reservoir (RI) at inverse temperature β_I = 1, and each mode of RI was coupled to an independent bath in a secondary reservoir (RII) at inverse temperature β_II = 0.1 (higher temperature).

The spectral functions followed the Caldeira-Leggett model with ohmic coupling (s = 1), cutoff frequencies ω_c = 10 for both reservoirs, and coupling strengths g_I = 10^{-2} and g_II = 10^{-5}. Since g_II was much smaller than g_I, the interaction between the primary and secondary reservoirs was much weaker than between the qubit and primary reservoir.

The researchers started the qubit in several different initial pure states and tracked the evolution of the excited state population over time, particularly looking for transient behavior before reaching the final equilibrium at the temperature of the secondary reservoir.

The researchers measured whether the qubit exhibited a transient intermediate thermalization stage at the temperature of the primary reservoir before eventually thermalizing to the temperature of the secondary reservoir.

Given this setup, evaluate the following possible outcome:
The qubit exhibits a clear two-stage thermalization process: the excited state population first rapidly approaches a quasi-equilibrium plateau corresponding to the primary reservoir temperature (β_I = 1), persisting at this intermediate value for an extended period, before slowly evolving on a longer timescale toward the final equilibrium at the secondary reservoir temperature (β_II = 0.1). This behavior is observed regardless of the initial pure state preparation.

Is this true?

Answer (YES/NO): YES